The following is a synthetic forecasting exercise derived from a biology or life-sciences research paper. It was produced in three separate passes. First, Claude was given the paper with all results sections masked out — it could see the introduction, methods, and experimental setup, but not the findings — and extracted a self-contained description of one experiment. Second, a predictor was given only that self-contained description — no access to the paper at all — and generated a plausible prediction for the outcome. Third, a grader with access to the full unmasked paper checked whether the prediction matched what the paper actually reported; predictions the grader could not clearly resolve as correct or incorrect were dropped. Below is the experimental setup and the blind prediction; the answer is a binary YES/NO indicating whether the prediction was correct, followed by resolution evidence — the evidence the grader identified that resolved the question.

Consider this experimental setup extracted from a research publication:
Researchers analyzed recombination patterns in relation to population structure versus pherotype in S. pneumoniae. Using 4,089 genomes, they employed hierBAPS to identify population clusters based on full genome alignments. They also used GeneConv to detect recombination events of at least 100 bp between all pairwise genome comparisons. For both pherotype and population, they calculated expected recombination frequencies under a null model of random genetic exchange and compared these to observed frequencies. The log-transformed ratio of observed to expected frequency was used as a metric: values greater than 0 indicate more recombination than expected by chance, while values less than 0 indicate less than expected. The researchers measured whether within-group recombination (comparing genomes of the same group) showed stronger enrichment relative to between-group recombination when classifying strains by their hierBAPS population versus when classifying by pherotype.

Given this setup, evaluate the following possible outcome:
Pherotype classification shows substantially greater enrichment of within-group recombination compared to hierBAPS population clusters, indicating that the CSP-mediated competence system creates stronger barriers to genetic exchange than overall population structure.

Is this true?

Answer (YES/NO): NO